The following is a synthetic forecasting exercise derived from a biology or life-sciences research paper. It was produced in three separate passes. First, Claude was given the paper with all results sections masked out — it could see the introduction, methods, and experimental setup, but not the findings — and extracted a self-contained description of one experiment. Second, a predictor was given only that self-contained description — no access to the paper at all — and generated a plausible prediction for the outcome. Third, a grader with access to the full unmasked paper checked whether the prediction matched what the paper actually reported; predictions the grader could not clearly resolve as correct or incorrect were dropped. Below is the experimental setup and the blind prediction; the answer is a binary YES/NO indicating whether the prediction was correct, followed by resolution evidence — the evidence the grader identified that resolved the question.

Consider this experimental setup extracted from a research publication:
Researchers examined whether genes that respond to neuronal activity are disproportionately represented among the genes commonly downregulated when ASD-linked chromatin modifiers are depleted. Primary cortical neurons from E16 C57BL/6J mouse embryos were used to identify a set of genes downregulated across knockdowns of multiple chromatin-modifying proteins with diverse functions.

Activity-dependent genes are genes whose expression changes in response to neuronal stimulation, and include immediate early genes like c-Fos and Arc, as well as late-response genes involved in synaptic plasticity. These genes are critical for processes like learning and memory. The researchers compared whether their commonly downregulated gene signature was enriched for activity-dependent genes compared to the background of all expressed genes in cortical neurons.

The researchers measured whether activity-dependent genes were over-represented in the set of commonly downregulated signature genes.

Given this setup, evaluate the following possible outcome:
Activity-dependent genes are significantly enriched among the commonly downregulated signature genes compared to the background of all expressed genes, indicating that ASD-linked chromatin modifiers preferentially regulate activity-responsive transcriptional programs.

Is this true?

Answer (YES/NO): YES